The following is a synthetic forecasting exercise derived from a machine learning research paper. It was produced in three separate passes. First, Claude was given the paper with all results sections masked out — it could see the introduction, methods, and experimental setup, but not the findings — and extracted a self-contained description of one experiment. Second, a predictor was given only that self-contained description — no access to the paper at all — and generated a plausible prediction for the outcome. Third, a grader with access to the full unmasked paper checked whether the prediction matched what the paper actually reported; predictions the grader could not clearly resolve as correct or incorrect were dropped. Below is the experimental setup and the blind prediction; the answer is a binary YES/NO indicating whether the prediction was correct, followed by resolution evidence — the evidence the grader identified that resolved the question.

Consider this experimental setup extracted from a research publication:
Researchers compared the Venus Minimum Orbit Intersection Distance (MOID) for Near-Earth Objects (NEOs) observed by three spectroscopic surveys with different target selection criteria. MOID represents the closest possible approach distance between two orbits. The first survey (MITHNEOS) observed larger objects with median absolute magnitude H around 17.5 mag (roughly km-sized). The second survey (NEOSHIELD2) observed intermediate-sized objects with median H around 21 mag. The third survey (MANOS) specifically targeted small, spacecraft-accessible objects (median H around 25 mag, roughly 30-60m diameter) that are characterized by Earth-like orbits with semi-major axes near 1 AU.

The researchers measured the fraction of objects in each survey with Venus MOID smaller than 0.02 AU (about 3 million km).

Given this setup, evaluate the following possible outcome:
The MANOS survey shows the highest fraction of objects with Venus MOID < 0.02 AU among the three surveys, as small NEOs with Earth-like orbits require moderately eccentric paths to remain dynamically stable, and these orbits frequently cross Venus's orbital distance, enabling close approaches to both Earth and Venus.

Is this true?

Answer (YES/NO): NO